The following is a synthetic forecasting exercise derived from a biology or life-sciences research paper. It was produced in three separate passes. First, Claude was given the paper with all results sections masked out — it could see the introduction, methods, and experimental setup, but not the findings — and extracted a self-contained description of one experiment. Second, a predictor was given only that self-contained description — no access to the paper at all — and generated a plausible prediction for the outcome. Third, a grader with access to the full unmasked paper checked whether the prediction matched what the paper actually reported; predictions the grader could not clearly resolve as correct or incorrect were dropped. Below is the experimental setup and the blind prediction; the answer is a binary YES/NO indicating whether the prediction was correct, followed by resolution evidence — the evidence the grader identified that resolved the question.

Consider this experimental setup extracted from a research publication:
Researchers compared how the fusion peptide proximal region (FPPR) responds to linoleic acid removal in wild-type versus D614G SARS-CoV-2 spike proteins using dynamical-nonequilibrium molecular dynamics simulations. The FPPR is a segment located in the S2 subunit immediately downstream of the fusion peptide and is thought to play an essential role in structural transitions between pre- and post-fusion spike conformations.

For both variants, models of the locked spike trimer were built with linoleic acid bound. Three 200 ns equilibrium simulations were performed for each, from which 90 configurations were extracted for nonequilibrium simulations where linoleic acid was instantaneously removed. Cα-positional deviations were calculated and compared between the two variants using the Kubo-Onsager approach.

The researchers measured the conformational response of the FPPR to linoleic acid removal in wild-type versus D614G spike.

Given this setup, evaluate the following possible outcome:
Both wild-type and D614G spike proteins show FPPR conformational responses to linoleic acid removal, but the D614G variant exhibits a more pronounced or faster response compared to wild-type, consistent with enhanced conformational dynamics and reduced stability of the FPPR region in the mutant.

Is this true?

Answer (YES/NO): NO